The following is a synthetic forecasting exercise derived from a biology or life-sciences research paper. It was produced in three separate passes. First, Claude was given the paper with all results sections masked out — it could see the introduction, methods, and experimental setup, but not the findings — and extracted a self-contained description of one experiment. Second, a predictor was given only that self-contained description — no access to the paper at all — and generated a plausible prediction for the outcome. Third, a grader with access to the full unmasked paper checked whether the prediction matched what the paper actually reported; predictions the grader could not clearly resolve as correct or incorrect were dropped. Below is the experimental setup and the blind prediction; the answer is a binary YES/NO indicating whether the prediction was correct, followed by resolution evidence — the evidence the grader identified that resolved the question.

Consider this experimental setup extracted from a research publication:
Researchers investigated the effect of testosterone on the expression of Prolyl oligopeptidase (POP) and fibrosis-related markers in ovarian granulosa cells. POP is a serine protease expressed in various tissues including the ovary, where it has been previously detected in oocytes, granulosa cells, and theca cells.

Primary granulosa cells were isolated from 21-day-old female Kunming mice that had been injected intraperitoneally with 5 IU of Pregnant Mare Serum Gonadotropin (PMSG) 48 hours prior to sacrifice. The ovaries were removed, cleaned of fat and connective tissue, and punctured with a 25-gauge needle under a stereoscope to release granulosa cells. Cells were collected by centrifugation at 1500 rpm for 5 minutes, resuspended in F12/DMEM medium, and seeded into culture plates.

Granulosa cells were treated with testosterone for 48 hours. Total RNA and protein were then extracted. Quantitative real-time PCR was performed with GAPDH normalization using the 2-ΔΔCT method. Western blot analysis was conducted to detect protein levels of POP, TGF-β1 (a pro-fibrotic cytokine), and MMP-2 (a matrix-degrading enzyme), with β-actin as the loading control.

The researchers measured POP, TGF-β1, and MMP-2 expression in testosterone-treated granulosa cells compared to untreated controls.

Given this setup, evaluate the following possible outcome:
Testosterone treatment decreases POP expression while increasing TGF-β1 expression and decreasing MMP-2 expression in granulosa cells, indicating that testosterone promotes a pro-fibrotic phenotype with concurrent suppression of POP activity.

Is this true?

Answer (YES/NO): YES